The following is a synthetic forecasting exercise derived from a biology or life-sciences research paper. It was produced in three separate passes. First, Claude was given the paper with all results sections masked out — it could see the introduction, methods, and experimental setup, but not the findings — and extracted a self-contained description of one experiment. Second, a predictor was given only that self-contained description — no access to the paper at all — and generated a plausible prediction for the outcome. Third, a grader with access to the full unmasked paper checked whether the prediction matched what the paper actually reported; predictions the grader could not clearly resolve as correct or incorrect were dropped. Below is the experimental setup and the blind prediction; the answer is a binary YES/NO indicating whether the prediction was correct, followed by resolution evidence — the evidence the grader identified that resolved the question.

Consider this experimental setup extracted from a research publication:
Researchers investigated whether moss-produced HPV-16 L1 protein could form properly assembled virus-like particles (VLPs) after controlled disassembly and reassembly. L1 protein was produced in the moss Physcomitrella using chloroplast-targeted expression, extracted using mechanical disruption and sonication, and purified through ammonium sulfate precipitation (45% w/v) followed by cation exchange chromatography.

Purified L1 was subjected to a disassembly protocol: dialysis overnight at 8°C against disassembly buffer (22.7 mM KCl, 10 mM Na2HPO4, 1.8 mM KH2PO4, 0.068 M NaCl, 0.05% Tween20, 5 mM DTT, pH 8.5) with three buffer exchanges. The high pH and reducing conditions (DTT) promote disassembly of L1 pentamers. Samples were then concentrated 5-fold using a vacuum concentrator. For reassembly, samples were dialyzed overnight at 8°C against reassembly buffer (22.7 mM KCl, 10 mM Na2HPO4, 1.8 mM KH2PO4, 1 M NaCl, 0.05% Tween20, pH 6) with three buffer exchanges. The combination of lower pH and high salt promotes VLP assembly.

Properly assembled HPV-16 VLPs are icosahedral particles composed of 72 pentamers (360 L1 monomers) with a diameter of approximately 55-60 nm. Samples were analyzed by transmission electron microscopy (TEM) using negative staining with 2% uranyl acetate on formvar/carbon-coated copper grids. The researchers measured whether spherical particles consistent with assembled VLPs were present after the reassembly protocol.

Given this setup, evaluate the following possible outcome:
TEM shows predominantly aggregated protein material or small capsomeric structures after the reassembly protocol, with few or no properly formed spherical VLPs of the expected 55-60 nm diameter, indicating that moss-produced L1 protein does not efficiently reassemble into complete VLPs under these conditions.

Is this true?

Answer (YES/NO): NO